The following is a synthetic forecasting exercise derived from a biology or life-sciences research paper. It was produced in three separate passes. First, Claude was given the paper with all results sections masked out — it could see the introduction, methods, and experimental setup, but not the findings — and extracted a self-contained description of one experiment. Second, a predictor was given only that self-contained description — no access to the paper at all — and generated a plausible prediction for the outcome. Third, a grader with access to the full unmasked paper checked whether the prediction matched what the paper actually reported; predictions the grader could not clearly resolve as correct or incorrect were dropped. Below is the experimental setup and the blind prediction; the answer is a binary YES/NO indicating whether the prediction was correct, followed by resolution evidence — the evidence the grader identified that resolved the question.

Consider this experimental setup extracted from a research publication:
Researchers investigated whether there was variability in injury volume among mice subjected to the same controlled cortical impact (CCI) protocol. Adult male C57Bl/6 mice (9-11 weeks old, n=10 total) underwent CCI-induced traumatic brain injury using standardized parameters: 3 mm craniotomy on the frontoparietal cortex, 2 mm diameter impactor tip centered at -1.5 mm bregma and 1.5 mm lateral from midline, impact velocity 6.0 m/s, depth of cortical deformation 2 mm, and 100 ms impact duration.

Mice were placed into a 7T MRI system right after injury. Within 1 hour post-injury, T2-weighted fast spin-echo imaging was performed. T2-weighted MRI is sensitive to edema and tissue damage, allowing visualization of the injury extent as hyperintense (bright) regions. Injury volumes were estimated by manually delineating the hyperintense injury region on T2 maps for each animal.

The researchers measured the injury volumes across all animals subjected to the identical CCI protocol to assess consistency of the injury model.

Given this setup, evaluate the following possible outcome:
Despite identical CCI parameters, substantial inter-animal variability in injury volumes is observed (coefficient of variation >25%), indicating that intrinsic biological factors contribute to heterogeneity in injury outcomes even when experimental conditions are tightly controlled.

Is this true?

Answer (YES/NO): NO